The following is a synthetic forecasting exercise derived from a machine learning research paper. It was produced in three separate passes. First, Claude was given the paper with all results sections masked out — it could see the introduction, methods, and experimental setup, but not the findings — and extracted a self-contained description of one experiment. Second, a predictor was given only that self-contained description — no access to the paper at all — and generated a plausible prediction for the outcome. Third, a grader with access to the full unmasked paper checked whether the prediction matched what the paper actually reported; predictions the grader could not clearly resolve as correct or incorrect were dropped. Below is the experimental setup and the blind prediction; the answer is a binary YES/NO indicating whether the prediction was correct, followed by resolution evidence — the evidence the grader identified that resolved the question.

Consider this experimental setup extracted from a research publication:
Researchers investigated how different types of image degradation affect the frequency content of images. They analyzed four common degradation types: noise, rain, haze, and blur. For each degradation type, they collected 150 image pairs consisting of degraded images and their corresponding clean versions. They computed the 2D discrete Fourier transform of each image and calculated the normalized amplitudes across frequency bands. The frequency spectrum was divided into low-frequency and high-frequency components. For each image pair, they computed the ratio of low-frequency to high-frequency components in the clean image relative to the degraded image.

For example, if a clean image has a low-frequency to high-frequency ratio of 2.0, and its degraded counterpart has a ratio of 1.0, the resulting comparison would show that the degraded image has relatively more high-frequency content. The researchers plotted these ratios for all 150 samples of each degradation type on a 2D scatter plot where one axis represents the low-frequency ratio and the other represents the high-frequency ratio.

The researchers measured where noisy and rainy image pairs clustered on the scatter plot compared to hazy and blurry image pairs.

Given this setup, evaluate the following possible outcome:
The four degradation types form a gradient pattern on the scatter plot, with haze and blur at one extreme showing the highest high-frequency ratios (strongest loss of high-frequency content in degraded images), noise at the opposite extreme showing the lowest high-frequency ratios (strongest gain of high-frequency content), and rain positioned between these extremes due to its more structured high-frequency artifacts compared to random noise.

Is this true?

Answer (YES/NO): NO